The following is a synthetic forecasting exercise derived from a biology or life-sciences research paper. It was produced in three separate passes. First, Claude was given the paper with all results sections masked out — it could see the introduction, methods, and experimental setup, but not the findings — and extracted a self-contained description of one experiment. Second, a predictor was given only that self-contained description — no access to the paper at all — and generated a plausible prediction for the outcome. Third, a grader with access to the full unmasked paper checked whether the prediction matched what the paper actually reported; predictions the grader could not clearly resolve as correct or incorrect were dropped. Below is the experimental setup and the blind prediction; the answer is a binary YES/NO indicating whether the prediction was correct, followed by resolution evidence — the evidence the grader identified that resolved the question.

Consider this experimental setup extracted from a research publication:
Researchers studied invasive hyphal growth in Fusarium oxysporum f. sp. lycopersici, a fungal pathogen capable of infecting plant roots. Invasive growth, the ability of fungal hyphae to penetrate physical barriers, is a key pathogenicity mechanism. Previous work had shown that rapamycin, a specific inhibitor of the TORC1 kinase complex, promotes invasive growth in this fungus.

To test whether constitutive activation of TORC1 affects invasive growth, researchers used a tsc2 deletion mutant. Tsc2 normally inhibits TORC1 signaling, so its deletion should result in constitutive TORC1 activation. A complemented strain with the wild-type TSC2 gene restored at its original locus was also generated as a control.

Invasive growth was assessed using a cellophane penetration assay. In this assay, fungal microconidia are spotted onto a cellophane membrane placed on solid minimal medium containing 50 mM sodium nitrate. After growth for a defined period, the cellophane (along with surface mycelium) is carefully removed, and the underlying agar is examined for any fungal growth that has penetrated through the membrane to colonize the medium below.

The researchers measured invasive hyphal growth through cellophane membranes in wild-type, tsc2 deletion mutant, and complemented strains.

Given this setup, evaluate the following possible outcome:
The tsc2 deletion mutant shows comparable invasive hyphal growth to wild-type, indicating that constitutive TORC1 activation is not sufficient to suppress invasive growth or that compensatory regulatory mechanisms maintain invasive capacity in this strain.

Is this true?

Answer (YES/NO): NO